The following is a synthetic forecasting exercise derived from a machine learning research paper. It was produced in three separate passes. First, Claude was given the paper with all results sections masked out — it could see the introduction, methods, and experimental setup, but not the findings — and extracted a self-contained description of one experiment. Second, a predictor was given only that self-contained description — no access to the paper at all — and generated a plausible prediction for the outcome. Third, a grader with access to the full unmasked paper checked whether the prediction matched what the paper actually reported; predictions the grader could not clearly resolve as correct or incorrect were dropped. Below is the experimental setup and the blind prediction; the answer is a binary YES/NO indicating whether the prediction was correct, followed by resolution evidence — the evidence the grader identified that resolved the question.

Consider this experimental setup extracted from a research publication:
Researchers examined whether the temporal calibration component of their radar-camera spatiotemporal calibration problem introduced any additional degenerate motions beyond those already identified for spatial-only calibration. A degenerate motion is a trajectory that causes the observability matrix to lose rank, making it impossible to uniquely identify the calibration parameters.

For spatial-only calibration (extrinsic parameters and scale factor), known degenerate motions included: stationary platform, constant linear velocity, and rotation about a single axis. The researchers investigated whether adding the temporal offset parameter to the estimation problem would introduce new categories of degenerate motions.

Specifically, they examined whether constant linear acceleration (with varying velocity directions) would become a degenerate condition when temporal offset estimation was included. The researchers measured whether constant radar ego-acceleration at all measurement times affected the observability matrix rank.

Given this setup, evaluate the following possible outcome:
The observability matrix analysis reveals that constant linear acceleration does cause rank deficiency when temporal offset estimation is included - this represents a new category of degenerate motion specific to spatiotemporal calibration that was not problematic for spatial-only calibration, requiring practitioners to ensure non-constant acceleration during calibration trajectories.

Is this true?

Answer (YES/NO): NO